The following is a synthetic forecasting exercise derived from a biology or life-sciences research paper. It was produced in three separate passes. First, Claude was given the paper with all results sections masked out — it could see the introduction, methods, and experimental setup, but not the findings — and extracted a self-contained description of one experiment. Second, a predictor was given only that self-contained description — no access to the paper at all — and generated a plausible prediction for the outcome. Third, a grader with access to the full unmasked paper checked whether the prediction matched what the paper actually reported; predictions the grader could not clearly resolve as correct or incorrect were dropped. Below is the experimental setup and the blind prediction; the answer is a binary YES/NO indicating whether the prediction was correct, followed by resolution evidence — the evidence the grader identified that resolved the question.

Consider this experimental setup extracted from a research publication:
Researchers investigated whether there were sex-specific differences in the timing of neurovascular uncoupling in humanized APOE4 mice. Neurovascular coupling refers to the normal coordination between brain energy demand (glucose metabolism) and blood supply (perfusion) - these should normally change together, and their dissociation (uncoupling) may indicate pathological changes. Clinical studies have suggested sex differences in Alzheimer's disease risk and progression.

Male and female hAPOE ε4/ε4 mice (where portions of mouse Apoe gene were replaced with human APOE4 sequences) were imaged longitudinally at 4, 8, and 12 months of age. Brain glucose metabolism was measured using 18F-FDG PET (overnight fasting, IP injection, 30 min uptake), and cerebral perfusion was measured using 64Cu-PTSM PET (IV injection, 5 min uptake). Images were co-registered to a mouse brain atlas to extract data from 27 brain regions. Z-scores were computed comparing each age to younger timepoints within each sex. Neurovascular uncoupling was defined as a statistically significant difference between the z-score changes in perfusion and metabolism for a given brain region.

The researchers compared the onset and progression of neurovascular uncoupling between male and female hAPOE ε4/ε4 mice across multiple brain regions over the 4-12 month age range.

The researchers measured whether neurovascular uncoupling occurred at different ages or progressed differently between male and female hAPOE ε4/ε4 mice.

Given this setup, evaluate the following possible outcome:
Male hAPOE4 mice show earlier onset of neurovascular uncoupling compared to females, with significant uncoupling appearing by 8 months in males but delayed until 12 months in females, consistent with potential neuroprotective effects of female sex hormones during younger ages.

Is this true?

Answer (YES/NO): NO